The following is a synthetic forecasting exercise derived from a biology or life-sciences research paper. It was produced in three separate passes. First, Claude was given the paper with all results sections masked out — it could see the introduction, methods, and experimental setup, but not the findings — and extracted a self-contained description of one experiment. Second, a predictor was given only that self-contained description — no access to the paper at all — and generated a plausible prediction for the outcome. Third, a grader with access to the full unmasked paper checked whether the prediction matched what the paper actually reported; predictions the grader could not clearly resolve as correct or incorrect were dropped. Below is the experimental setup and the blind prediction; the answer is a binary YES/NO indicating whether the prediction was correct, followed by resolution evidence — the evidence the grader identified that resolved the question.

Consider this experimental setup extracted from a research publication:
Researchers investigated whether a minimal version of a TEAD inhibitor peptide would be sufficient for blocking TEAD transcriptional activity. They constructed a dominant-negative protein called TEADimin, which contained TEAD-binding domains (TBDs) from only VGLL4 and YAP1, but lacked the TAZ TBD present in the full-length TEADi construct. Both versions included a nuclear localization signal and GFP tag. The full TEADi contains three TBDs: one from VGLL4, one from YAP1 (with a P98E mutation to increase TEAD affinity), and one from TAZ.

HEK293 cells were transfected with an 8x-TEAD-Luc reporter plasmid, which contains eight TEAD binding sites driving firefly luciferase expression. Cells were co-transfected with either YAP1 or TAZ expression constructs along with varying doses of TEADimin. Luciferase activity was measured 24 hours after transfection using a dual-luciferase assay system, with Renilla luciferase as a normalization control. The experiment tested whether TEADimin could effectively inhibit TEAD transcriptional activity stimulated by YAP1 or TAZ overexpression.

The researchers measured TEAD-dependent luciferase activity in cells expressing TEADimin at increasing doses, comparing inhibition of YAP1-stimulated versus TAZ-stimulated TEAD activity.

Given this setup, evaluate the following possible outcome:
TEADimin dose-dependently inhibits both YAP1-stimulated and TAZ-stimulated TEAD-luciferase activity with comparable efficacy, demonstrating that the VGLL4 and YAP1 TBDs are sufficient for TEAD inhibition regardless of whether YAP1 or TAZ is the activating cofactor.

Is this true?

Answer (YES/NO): NO